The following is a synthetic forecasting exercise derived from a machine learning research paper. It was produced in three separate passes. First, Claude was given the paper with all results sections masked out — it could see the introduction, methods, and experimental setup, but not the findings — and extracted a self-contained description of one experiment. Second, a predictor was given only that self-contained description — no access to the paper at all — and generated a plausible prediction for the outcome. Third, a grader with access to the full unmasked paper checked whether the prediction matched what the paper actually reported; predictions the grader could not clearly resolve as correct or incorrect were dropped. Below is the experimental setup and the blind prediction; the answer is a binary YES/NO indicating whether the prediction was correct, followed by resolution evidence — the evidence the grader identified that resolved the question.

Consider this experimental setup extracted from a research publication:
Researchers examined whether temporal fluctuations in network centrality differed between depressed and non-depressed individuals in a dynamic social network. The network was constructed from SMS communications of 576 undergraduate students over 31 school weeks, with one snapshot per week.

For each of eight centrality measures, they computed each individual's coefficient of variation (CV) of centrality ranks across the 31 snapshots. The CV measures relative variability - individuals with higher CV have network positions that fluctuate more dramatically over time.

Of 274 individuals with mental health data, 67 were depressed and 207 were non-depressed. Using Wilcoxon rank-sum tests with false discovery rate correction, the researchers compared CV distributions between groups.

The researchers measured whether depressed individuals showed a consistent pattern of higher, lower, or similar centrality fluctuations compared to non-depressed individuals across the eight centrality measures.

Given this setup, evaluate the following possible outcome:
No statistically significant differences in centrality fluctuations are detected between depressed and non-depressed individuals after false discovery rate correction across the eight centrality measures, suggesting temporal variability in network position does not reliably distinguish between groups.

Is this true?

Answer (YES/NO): NO